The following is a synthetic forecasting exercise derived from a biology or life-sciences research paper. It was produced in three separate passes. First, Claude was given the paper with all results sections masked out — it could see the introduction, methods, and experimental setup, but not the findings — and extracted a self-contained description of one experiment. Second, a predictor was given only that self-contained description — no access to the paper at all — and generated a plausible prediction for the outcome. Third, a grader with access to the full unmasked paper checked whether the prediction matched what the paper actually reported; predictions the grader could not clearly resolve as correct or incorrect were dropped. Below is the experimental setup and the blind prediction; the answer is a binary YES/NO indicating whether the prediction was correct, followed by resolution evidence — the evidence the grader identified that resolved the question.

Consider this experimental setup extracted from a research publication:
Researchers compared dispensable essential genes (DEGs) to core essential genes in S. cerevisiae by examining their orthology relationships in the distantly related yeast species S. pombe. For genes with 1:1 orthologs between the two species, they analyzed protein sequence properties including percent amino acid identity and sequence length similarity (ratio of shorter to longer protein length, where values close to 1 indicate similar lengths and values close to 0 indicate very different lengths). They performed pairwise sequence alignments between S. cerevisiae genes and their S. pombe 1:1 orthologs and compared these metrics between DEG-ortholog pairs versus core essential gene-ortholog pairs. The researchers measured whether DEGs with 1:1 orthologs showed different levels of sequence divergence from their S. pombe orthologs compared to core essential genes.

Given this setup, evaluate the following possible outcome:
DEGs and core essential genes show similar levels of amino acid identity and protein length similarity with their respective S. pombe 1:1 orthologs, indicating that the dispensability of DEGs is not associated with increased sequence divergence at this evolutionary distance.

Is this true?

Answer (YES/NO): NO